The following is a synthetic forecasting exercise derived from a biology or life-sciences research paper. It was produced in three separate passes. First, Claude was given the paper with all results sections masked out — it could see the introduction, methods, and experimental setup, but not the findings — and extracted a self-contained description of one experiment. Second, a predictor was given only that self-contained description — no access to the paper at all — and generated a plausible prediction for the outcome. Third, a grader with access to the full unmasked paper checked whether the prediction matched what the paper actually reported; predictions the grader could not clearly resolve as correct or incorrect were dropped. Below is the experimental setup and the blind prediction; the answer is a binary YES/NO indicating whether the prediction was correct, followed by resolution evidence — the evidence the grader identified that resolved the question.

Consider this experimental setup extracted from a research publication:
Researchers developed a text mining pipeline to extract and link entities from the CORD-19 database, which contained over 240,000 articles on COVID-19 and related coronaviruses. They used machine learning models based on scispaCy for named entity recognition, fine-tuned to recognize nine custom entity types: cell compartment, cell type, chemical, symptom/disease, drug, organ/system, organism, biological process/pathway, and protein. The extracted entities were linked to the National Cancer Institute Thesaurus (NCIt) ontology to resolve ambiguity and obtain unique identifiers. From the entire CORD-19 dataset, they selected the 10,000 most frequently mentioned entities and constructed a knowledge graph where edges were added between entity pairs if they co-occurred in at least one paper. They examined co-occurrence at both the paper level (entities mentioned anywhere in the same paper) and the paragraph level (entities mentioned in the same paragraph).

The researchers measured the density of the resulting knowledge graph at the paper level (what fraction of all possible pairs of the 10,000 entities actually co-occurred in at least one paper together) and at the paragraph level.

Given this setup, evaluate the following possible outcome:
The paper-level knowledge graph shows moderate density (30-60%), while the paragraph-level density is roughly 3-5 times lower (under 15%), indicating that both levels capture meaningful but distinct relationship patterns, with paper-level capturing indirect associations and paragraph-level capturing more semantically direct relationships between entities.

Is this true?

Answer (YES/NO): NO